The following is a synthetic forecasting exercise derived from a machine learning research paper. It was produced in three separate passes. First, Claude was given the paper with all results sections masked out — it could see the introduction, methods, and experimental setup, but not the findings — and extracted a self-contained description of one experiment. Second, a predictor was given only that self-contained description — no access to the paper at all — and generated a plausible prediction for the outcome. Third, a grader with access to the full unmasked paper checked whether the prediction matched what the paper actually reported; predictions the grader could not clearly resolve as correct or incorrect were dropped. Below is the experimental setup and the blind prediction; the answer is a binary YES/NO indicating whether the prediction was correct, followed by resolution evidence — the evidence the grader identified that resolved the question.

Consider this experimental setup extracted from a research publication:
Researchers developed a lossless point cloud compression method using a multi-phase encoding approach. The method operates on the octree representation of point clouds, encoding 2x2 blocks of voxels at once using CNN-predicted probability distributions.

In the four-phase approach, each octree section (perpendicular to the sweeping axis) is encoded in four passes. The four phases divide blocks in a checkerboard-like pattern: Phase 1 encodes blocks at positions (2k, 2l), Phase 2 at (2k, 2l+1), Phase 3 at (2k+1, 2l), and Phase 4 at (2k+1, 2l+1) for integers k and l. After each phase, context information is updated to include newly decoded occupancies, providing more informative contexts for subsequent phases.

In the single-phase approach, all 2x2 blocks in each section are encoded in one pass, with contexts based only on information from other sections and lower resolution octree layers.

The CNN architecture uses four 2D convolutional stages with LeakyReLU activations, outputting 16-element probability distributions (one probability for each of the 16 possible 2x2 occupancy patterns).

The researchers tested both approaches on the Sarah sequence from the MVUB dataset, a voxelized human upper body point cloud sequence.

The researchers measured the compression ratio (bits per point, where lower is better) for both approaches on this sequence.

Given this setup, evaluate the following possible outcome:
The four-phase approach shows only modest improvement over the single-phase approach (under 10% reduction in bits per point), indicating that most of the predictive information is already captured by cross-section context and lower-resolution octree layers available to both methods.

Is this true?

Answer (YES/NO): NO